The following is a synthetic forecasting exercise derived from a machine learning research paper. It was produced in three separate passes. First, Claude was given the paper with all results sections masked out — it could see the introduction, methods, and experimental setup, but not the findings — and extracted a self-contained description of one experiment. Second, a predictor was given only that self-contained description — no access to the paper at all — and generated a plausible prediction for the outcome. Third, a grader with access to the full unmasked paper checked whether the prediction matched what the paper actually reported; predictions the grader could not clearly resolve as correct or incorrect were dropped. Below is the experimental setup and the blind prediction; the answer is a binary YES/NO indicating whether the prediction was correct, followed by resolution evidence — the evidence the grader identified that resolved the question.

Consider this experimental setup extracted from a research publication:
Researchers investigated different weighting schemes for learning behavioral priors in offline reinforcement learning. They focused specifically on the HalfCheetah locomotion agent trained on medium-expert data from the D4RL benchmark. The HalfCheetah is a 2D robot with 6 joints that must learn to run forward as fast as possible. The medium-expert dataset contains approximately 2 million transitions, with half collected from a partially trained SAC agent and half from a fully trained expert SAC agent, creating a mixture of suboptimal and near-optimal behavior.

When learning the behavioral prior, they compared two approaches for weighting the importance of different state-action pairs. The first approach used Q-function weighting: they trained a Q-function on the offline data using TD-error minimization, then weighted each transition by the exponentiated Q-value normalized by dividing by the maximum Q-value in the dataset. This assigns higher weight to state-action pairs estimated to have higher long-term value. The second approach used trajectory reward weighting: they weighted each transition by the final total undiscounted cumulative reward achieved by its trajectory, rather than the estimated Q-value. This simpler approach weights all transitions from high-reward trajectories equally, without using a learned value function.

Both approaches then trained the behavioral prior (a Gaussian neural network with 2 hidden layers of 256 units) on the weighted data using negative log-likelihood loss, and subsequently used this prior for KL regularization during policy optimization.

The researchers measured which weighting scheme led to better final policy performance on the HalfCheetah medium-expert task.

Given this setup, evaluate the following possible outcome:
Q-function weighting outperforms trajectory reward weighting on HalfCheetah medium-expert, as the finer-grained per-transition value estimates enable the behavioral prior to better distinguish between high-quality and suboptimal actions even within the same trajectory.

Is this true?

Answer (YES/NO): NO